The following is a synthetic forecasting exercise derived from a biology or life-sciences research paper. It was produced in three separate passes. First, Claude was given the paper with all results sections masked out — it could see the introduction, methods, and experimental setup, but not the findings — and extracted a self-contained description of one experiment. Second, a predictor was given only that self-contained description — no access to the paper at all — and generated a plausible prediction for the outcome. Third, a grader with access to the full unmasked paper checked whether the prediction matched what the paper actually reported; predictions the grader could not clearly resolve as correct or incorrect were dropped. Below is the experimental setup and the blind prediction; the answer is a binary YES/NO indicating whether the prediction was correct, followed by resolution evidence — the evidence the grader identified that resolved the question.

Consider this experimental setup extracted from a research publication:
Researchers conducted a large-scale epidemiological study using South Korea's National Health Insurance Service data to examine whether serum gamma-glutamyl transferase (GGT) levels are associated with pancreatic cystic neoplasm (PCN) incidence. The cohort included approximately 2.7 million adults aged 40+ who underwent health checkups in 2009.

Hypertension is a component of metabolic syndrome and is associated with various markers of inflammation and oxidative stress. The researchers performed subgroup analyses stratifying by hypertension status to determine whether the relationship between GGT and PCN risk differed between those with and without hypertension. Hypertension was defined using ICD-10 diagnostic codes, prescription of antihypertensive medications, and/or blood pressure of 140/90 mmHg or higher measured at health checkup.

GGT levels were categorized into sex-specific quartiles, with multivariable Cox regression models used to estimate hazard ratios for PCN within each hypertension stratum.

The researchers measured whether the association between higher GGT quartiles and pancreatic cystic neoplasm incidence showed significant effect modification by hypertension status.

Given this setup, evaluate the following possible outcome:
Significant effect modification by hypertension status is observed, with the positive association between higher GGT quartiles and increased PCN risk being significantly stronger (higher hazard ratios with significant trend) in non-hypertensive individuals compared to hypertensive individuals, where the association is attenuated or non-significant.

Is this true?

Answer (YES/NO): NO